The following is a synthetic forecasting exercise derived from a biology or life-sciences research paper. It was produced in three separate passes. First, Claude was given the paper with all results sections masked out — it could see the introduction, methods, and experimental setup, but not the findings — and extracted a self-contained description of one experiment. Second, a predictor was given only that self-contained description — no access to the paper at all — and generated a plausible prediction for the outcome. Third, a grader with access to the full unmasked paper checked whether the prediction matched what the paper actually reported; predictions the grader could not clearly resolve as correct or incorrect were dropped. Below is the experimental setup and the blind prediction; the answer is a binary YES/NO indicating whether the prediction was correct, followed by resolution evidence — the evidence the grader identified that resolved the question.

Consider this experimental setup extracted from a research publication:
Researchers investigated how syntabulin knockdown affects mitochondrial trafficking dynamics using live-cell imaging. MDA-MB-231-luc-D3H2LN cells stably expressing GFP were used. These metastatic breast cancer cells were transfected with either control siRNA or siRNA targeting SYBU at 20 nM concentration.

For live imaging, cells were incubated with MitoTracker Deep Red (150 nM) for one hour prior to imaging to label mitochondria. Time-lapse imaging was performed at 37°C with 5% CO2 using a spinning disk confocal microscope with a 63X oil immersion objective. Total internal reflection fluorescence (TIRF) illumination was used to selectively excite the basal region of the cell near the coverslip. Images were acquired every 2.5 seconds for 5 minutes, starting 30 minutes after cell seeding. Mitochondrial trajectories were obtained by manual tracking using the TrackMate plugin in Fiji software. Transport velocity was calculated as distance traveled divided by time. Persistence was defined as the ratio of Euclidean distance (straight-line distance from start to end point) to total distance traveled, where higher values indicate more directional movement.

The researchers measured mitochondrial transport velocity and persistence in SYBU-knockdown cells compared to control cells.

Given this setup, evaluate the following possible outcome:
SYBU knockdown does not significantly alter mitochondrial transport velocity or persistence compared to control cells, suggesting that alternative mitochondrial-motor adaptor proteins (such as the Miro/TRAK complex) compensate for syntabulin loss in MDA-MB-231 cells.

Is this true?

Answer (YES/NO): NO